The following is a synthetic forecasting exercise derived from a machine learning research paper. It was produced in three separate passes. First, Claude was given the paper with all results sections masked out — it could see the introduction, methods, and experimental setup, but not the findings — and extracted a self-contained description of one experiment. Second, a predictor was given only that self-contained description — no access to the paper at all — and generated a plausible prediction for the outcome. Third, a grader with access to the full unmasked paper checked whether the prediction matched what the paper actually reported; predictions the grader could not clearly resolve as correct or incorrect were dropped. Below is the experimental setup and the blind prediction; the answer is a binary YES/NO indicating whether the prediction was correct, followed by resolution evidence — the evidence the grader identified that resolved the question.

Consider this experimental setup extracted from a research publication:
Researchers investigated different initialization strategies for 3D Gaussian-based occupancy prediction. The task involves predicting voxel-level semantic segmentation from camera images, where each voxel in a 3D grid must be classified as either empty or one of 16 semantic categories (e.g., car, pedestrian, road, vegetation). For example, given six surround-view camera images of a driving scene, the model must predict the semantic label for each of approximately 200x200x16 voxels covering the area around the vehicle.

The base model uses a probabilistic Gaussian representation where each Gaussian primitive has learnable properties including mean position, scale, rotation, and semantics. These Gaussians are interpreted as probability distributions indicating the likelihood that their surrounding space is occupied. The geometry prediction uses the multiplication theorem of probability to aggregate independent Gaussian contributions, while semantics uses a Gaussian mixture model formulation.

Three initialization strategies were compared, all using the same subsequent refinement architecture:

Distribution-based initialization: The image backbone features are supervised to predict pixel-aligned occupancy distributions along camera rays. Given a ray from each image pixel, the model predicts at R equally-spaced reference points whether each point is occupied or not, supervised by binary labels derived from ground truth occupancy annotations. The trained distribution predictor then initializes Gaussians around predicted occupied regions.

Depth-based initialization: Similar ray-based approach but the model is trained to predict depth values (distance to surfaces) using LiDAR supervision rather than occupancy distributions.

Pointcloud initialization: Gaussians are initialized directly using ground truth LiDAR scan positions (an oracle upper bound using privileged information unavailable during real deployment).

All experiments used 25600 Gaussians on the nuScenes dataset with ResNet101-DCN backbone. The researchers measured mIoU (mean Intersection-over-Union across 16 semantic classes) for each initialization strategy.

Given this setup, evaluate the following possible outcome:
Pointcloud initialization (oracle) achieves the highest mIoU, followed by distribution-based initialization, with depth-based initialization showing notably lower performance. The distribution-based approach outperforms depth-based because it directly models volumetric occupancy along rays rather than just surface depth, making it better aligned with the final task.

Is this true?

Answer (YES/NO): YES